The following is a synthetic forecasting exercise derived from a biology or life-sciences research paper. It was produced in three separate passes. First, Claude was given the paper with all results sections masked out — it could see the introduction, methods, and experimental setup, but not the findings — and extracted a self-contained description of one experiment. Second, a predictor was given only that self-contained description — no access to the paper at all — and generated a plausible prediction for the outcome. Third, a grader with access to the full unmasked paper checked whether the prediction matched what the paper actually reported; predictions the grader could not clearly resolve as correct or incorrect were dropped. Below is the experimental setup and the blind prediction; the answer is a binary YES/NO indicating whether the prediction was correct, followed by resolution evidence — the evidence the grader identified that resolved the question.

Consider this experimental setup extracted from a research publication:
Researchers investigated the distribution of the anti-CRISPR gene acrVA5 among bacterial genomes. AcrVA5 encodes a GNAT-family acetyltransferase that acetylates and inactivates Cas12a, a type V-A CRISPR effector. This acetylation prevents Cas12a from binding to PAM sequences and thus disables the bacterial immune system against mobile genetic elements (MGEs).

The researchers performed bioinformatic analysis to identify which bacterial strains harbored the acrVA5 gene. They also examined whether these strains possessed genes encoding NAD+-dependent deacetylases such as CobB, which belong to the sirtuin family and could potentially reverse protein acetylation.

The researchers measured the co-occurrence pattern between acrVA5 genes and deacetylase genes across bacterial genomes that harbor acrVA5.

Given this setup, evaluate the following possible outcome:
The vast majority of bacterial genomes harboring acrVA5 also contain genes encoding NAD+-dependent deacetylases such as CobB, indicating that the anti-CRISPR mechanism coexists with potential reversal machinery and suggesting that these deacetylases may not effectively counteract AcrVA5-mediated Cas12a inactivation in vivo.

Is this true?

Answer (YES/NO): NO